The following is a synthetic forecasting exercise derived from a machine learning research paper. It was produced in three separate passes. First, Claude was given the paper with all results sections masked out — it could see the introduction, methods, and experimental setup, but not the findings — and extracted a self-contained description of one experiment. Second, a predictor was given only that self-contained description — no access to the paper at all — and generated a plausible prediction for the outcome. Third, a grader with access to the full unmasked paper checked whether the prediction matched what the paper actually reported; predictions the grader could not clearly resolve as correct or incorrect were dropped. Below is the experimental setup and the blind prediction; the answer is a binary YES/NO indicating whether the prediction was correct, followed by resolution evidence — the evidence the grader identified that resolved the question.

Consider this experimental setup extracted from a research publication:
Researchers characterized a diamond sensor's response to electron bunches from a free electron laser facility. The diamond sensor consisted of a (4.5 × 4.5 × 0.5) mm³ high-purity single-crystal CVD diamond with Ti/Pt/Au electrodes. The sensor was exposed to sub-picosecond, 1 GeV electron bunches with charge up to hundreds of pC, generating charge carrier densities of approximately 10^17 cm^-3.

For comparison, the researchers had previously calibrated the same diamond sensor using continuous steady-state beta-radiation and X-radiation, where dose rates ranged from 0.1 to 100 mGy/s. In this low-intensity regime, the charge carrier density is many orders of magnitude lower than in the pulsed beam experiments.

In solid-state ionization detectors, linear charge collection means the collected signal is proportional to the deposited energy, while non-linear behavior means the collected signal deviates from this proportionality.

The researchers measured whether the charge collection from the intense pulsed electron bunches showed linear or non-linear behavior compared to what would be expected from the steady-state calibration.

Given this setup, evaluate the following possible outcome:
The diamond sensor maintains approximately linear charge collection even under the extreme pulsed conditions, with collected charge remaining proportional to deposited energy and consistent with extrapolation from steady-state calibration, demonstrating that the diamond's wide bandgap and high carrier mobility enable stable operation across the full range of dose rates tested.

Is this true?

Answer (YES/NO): NO